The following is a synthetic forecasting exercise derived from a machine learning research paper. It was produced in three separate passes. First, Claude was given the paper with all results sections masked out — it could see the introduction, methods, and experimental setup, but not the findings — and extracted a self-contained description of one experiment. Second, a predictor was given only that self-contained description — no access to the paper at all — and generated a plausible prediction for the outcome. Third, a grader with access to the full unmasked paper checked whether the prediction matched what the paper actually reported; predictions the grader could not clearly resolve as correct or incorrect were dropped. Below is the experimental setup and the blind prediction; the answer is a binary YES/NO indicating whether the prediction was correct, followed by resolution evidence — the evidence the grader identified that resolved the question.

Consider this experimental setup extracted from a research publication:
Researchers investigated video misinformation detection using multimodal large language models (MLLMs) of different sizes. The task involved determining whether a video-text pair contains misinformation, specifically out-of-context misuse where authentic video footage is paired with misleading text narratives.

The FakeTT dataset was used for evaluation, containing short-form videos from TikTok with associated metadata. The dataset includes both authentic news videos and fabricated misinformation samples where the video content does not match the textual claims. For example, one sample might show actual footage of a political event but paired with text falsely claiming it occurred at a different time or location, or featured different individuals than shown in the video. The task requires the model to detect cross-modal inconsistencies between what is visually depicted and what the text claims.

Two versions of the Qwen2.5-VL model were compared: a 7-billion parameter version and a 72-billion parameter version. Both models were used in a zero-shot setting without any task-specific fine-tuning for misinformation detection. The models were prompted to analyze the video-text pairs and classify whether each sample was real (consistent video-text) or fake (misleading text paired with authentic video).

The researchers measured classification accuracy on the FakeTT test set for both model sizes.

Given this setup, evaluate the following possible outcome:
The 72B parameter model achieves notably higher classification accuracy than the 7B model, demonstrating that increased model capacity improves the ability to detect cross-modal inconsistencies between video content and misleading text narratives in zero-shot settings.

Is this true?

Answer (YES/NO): YES